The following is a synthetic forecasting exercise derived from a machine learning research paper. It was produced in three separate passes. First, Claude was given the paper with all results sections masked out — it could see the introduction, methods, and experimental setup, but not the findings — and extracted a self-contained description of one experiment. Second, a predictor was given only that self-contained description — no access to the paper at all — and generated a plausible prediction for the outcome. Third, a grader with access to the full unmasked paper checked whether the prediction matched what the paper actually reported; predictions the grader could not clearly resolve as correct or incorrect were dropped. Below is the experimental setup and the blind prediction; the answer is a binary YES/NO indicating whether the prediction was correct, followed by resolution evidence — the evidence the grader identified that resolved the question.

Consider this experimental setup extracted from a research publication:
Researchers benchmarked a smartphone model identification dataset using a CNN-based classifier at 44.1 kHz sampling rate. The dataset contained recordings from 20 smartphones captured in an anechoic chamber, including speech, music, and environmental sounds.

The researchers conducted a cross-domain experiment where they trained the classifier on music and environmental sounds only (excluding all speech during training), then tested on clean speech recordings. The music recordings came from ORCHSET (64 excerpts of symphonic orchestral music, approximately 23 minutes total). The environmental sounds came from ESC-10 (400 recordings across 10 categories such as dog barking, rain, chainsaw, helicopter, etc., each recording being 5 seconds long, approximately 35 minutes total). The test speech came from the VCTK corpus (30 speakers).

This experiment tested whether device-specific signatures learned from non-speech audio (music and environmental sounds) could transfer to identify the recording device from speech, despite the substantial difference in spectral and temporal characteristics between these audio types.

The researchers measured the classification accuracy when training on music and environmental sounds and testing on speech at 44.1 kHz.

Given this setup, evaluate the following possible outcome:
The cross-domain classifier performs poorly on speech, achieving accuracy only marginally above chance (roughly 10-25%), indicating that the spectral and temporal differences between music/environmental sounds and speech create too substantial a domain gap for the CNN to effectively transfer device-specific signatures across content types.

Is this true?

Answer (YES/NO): NO